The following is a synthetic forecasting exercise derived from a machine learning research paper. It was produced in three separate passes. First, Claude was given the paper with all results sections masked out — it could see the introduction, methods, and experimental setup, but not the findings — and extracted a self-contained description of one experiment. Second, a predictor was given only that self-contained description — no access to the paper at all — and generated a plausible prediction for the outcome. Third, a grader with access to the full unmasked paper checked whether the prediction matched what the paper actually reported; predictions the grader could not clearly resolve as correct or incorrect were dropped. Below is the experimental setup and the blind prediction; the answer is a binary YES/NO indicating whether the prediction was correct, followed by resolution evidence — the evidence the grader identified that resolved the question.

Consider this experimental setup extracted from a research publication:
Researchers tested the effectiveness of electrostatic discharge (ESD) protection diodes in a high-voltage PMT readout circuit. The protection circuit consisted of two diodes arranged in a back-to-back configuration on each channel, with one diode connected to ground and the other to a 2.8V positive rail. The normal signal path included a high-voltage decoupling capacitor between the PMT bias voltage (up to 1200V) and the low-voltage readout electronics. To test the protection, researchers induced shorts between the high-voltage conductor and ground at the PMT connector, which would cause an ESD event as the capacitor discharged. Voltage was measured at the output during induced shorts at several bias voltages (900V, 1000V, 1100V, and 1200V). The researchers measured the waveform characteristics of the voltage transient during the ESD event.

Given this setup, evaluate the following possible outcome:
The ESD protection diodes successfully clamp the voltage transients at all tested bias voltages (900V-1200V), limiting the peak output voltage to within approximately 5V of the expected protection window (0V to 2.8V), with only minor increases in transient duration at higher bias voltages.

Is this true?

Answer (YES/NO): NO